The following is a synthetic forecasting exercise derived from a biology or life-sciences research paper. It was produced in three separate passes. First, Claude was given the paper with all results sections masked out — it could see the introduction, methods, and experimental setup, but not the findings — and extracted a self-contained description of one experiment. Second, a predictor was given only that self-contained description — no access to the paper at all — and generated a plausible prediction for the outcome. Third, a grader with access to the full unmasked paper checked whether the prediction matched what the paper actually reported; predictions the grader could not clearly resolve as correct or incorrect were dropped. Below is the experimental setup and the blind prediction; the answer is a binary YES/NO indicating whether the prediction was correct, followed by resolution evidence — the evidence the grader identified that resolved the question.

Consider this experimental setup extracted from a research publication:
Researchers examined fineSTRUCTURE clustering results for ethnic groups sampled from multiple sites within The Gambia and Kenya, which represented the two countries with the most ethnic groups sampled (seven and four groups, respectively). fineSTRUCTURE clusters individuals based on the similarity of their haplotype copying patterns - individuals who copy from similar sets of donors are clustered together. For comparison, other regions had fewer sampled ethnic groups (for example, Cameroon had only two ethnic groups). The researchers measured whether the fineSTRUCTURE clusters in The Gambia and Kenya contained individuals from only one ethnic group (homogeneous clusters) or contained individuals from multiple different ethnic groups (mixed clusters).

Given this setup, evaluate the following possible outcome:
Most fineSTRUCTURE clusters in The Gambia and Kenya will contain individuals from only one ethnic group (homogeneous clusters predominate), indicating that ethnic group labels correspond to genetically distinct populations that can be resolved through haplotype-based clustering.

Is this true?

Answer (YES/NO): NO